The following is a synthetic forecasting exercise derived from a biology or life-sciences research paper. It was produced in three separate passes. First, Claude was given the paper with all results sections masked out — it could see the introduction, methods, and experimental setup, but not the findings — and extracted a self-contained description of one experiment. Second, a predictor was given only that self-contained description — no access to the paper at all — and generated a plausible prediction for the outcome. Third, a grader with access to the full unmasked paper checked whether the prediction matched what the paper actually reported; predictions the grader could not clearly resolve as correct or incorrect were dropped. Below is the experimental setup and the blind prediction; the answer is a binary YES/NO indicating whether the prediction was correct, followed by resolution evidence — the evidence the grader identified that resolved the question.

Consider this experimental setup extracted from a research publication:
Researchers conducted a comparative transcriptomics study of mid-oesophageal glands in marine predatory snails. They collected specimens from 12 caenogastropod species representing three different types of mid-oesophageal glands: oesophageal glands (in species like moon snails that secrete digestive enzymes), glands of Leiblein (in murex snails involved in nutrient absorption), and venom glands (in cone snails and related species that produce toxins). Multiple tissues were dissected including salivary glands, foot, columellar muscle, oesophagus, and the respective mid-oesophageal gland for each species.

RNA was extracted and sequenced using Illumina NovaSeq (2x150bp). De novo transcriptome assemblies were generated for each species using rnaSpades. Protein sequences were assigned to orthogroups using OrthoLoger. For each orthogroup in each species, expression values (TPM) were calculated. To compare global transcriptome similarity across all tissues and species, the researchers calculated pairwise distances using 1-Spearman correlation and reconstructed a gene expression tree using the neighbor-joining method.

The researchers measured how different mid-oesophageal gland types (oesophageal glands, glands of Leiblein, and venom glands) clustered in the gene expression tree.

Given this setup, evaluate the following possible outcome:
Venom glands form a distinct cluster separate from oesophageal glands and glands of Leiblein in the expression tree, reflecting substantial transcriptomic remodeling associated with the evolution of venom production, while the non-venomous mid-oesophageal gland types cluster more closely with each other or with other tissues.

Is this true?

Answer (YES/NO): YES